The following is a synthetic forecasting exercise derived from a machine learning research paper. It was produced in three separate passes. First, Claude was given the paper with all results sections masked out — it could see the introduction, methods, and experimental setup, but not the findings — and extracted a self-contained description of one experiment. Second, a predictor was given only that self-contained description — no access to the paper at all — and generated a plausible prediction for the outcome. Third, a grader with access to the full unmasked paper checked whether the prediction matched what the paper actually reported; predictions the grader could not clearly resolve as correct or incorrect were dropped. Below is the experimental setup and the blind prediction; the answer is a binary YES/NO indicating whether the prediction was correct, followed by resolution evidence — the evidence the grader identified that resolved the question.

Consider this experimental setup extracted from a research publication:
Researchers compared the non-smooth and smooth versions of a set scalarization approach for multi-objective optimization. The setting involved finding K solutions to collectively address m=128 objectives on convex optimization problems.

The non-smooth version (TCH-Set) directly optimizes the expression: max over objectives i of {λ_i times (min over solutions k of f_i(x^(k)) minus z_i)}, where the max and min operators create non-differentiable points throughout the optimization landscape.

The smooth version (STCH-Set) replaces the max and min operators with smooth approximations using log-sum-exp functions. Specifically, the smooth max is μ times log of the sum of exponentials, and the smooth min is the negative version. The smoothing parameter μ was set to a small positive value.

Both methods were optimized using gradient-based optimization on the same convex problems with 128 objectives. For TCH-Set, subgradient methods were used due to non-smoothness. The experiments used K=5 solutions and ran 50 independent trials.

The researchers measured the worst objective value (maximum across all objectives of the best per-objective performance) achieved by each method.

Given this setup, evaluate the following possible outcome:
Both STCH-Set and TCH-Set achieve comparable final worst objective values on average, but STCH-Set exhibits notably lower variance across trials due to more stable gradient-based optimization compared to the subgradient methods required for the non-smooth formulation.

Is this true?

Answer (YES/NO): NO